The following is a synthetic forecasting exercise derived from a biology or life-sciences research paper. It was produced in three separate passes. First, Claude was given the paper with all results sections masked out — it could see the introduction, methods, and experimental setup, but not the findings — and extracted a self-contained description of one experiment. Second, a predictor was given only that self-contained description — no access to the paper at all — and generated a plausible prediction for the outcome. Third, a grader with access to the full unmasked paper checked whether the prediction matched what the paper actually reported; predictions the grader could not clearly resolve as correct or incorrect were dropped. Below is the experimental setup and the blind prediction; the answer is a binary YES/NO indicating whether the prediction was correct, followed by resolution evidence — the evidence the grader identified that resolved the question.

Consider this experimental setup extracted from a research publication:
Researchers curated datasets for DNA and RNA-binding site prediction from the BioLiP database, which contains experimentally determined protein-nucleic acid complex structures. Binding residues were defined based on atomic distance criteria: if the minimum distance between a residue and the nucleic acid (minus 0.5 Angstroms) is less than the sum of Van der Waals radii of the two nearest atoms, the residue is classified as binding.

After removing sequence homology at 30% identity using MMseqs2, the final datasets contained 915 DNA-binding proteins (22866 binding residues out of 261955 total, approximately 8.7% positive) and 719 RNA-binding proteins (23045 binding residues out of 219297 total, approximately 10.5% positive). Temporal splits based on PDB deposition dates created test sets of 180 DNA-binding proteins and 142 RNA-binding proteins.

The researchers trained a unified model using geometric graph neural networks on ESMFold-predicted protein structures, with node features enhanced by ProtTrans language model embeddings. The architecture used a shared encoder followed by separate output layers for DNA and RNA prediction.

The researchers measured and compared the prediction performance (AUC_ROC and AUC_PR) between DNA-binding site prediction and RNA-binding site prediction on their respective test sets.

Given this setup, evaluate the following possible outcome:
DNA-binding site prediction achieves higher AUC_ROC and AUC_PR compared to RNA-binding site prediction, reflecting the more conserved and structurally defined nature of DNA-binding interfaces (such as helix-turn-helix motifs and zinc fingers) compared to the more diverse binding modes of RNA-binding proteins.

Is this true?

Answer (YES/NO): YES